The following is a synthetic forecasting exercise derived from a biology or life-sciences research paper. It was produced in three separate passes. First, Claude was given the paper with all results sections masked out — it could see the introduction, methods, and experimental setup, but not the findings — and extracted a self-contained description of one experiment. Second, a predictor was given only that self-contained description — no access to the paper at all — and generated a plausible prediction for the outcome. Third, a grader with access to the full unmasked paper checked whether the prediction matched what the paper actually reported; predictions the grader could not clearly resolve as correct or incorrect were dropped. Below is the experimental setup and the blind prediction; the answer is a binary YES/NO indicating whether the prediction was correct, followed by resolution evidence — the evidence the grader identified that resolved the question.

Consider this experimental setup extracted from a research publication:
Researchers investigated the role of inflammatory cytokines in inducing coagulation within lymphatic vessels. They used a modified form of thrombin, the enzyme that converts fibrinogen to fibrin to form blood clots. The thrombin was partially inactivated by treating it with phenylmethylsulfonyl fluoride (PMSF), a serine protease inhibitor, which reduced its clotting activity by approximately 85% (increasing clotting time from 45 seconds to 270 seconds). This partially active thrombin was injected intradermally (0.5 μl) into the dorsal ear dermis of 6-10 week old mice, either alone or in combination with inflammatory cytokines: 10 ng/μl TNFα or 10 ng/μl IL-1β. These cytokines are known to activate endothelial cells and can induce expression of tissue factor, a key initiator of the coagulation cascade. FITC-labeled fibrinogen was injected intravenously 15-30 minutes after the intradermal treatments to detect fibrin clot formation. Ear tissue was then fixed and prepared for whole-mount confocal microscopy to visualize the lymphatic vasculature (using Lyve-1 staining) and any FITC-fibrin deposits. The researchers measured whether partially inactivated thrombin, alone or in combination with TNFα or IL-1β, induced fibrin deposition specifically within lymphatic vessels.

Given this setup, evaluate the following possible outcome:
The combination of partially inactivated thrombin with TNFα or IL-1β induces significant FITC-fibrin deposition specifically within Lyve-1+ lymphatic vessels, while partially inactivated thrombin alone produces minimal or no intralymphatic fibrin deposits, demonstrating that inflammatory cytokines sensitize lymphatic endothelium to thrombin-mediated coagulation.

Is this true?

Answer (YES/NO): NO